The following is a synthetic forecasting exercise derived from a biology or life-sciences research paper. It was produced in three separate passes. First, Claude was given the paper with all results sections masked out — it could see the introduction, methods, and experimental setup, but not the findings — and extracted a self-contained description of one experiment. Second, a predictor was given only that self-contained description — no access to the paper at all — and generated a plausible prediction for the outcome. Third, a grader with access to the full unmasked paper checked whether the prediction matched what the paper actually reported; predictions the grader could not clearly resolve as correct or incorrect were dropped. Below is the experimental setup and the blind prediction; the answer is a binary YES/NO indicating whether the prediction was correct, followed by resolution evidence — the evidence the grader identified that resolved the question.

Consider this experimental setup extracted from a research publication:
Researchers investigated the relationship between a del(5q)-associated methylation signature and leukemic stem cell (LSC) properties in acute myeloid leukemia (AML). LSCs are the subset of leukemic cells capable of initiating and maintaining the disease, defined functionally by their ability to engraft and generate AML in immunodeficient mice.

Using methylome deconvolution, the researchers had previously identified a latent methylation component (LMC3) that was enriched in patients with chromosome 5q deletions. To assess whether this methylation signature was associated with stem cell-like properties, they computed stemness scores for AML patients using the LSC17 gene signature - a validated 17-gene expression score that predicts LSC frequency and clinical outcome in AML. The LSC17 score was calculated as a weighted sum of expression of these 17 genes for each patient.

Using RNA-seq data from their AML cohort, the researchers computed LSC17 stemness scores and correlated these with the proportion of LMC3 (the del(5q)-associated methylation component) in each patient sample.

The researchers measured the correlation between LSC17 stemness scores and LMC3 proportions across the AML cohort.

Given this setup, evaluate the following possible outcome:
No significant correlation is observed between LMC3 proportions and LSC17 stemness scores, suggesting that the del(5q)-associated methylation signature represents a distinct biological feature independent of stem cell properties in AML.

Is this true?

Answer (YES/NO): NO